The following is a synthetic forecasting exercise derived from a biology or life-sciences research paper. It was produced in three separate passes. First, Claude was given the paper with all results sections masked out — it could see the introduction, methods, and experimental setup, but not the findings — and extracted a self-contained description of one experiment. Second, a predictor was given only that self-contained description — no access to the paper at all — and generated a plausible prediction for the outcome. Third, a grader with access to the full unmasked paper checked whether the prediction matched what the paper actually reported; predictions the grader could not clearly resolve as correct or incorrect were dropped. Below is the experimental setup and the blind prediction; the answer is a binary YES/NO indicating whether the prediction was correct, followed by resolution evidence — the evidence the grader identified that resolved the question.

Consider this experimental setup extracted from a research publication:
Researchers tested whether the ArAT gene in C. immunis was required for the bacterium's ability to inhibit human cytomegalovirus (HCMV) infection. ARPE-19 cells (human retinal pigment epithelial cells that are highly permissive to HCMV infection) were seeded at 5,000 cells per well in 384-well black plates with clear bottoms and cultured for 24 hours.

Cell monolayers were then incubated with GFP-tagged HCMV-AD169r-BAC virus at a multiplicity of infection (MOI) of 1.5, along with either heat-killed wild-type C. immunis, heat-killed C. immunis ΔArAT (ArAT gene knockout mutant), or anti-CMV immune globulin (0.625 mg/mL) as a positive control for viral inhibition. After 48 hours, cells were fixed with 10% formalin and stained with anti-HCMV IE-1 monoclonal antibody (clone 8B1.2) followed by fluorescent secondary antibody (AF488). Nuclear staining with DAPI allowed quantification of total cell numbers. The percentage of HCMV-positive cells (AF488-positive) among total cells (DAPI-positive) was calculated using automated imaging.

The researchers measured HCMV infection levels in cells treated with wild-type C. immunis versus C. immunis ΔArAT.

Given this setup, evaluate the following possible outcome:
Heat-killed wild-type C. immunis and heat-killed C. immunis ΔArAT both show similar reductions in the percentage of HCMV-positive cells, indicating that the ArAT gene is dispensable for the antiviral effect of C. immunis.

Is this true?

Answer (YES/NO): NO